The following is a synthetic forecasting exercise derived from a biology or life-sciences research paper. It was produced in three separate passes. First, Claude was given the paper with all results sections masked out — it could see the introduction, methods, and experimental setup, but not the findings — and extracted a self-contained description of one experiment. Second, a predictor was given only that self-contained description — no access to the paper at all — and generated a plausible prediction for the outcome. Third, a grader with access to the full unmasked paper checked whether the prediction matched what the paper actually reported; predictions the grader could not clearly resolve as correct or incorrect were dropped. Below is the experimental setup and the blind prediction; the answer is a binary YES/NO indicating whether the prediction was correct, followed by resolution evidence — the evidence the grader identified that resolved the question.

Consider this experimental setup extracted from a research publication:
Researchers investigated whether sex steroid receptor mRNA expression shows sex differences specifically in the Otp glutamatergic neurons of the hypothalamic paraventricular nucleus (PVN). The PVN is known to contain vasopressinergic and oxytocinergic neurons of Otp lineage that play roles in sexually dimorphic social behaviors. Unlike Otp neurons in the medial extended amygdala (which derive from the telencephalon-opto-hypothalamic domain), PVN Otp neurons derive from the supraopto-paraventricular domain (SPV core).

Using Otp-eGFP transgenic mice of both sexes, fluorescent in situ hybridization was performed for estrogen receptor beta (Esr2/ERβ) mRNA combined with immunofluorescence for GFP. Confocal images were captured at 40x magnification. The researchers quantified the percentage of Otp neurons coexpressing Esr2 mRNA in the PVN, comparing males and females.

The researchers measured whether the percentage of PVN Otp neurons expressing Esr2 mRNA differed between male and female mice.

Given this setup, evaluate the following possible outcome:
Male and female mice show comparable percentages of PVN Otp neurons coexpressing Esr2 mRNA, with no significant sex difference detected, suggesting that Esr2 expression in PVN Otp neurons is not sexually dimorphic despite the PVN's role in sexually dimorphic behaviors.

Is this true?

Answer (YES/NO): NO